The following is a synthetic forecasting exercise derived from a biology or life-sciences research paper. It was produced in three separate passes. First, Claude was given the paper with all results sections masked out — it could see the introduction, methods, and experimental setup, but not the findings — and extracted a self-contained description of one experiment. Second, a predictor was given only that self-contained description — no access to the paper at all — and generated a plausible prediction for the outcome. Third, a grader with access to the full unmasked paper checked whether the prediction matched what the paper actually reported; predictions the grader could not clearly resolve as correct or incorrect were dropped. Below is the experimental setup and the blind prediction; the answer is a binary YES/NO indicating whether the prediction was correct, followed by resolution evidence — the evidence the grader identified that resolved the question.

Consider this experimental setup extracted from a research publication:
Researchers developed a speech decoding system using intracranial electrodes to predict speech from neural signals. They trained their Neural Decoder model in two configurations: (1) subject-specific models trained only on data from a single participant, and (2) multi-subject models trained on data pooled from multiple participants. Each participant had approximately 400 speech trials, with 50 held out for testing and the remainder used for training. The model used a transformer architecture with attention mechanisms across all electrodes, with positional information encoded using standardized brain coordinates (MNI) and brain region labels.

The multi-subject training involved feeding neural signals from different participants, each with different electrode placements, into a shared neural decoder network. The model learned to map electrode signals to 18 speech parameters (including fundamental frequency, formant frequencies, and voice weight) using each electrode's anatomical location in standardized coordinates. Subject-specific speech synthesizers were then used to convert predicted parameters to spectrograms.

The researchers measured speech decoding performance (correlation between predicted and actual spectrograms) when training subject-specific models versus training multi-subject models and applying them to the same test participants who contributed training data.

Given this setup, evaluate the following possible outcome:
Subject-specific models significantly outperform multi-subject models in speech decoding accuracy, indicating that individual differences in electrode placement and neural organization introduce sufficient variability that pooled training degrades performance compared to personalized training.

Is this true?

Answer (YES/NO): NO